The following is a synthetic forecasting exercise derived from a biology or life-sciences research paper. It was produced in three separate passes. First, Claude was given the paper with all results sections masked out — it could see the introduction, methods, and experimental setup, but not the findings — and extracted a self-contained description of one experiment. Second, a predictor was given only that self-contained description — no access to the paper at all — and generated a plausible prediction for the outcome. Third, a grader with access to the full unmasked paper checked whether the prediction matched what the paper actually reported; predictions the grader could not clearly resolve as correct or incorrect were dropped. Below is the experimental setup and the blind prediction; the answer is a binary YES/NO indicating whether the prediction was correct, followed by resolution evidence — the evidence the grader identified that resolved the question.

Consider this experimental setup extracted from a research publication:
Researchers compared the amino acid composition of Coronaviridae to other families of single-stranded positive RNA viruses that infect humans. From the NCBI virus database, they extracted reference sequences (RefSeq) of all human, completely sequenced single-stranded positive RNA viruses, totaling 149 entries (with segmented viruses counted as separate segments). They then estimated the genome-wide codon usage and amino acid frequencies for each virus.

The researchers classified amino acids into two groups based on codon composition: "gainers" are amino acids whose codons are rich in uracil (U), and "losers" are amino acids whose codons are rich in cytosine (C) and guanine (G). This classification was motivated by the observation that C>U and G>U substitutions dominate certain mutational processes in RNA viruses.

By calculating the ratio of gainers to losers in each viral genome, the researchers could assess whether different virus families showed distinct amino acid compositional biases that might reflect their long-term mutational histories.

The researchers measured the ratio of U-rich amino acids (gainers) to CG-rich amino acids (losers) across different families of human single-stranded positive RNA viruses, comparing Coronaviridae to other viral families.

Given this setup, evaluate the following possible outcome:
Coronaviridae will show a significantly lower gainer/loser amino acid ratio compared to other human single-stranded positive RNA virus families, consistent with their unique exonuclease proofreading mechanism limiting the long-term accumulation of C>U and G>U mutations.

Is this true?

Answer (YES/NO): NO